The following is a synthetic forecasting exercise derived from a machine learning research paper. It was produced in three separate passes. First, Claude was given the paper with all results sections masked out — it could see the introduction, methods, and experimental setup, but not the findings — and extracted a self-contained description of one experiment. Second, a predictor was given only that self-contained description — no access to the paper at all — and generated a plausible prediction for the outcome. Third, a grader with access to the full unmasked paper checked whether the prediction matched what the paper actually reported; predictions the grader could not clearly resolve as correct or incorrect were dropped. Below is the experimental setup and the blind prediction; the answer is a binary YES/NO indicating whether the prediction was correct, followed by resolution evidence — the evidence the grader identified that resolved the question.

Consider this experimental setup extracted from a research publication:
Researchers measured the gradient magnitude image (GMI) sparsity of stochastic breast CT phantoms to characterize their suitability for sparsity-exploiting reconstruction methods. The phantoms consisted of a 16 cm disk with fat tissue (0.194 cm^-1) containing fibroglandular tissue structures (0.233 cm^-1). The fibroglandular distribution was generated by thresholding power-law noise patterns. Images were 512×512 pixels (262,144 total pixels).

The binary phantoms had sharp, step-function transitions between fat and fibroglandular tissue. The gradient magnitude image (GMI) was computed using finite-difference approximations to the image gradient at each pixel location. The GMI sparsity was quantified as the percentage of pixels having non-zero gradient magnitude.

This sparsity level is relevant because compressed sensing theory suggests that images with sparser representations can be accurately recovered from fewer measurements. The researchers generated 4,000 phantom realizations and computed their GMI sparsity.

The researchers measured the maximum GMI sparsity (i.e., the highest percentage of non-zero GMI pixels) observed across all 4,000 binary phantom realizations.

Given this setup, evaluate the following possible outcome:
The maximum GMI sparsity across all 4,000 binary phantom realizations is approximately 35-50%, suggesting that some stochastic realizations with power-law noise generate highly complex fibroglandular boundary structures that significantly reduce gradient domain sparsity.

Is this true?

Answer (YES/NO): NO